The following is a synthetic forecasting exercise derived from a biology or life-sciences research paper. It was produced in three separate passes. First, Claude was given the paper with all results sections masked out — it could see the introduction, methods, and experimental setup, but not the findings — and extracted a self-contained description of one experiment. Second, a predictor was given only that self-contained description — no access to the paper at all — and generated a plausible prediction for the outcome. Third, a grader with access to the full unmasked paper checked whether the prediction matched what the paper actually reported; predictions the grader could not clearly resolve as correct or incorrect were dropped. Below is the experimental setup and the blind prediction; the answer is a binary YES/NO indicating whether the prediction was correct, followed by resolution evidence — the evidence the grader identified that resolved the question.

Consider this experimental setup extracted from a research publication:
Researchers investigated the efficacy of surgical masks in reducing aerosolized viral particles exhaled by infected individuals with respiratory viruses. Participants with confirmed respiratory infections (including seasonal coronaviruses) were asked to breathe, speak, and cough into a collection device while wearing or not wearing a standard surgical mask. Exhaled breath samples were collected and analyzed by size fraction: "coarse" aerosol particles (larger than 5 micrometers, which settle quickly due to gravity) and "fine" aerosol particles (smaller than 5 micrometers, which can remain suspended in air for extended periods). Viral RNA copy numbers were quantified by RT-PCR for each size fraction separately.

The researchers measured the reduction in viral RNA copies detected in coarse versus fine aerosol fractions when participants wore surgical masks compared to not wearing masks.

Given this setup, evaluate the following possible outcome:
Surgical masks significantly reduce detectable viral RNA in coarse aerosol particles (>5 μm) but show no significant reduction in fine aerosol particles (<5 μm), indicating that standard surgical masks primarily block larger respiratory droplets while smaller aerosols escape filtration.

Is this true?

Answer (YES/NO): NO